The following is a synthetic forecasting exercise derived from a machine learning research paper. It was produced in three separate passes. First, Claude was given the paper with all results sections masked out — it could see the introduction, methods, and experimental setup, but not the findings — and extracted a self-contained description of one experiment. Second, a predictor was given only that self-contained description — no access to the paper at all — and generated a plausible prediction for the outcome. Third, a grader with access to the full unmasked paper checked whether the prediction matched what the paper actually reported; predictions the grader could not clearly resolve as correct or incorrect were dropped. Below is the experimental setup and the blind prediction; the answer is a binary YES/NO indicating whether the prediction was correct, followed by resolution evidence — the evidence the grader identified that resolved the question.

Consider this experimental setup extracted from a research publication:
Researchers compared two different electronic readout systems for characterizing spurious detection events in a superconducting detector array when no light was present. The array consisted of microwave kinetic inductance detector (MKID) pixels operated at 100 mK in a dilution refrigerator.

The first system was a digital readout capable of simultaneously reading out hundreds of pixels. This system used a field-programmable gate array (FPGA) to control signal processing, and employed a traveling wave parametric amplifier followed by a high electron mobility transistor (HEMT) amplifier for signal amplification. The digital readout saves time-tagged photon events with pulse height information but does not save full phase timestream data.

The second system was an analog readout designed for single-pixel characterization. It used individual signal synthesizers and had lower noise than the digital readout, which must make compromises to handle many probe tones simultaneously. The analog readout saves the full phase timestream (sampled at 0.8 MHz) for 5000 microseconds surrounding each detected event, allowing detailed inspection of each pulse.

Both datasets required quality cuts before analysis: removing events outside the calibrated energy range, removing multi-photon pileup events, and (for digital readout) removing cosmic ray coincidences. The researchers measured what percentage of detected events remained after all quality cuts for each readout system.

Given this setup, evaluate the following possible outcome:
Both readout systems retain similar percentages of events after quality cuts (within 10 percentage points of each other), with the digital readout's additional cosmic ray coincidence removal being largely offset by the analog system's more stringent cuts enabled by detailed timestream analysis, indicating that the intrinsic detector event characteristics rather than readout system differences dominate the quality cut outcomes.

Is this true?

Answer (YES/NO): NO